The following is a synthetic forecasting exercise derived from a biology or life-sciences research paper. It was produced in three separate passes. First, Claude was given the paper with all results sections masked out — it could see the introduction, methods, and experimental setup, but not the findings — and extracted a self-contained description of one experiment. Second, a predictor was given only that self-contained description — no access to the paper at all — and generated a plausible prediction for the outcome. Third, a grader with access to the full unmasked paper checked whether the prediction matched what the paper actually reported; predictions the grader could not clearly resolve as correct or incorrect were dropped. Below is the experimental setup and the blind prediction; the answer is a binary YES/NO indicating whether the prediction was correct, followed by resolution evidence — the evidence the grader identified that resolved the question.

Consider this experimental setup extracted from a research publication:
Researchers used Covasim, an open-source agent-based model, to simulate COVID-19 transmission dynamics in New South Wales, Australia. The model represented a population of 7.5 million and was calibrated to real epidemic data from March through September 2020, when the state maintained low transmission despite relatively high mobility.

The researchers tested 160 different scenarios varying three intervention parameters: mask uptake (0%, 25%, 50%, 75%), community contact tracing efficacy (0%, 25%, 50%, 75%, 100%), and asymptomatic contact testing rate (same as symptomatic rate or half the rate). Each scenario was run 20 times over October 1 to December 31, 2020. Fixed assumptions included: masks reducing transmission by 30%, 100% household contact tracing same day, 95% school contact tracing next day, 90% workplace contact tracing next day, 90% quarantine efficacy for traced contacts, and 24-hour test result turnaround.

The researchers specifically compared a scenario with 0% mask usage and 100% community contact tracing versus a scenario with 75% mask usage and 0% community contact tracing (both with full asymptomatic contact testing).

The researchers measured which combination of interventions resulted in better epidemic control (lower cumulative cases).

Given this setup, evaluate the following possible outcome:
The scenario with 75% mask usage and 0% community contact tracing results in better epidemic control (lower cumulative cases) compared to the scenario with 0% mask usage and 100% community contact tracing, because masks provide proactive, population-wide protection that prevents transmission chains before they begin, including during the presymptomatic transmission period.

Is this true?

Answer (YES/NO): NO